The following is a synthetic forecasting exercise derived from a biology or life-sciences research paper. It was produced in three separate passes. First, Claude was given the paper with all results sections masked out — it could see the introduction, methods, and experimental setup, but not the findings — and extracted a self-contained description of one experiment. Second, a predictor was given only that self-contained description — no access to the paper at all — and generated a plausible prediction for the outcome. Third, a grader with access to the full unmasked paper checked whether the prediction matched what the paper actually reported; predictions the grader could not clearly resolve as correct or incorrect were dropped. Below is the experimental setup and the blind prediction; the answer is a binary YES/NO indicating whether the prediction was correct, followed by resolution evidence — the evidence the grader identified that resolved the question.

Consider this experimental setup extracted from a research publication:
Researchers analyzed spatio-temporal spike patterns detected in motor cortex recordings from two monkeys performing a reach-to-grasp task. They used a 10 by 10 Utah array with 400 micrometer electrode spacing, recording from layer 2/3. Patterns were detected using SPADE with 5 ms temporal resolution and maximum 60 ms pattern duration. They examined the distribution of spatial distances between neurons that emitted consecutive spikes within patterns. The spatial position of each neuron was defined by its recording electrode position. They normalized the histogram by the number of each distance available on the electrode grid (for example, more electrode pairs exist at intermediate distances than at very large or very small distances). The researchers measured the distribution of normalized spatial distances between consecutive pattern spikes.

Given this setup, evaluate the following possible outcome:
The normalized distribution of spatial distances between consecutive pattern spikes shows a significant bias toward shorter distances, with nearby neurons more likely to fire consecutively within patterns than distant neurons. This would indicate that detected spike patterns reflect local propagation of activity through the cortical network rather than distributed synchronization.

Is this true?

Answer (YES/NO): NO